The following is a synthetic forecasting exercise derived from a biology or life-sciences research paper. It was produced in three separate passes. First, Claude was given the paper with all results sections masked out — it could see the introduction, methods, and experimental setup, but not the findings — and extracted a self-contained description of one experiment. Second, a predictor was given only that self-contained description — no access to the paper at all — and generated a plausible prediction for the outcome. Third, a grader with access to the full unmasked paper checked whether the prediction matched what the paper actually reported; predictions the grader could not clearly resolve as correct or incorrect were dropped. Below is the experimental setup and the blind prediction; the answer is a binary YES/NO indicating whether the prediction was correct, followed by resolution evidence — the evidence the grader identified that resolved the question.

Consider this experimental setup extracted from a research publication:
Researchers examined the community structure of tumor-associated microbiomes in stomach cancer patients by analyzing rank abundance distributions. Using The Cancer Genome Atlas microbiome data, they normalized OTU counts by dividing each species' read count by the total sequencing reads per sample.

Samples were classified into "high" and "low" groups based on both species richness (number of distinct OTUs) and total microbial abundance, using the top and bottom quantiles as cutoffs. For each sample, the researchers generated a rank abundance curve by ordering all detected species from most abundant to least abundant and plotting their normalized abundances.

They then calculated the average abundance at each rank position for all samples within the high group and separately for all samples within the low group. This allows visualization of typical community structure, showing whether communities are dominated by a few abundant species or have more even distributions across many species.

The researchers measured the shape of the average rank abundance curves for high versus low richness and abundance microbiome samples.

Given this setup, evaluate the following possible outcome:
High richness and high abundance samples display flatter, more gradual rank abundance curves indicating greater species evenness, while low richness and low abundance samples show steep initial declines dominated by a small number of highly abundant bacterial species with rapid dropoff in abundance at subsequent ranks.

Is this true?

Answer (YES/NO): NO